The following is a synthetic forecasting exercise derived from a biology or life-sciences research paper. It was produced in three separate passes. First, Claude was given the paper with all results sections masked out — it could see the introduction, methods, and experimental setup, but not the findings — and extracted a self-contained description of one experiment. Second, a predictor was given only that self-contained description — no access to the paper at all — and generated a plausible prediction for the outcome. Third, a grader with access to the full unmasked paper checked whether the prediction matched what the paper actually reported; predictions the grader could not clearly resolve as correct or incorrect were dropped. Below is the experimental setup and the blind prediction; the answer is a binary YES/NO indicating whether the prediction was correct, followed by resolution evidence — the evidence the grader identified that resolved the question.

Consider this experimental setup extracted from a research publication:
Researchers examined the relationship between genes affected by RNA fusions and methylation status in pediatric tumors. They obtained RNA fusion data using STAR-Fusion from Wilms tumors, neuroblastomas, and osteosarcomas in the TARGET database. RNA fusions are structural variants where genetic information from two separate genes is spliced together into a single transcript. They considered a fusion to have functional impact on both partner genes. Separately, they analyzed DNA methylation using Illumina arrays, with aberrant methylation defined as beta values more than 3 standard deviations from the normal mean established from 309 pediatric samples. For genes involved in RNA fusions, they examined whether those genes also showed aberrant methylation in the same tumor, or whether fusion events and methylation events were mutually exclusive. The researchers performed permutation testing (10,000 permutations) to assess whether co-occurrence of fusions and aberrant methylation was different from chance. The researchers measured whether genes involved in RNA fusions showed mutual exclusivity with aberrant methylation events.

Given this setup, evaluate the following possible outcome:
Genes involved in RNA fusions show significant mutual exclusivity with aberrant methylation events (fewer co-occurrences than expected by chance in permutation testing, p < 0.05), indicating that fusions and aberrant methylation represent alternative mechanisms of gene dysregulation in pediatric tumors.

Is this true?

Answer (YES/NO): NO